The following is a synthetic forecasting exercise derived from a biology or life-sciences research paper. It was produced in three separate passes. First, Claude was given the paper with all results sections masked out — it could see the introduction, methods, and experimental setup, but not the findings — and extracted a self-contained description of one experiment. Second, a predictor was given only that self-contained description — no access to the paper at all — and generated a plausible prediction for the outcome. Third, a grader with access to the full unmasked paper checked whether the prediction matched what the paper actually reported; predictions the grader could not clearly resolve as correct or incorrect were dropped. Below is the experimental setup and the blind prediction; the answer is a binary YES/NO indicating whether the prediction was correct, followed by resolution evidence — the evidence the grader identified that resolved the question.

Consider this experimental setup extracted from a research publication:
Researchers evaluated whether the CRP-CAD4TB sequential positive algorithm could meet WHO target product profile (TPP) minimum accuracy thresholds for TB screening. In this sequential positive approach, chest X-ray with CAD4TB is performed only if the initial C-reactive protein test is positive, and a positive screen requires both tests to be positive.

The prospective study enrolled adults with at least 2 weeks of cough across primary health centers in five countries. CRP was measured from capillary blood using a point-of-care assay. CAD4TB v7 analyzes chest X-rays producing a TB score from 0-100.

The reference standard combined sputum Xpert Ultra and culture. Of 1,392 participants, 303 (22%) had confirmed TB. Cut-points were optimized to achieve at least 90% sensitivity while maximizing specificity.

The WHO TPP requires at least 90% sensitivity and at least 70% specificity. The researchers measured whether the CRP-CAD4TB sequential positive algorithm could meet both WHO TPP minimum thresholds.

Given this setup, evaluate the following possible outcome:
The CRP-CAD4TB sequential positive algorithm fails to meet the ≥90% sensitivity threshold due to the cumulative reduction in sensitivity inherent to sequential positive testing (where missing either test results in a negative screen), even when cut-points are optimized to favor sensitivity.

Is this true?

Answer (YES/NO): NO